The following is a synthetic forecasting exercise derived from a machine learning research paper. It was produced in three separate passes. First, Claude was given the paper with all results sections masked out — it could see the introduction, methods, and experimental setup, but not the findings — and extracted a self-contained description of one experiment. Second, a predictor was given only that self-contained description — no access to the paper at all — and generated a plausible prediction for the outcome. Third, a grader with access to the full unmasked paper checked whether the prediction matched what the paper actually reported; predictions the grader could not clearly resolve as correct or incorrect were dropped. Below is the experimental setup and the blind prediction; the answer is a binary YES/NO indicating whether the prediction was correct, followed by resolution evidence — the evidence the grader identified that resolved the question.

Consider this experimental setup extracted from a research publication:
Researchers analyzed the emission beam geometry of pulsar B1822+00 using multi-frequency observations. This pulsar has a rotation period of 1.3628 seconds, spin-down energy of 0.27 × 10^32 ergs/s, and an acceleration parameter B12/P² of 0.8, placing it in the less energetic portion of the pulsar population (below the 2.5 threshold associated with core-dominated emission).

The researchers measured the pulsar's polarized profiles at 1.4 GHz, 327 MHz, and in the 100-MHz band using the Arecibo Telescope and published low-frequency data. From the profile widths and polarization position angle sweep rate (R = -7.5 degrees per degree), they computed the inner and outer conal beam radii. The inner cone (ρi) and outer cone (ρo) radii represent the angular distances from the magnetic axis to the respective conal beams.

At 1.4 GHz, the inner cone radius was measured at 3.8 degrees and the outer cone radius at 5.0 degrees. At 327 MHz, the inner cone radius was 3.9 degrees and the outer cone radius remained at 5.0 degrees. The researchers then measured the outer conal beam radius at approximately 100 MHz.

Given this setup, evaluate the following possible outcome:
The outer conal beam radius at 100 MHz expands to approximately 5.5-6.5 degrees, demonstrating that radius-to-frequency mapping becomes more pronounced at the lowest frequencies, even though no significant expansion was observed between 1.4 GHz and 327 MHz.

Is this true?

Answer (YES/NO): NO